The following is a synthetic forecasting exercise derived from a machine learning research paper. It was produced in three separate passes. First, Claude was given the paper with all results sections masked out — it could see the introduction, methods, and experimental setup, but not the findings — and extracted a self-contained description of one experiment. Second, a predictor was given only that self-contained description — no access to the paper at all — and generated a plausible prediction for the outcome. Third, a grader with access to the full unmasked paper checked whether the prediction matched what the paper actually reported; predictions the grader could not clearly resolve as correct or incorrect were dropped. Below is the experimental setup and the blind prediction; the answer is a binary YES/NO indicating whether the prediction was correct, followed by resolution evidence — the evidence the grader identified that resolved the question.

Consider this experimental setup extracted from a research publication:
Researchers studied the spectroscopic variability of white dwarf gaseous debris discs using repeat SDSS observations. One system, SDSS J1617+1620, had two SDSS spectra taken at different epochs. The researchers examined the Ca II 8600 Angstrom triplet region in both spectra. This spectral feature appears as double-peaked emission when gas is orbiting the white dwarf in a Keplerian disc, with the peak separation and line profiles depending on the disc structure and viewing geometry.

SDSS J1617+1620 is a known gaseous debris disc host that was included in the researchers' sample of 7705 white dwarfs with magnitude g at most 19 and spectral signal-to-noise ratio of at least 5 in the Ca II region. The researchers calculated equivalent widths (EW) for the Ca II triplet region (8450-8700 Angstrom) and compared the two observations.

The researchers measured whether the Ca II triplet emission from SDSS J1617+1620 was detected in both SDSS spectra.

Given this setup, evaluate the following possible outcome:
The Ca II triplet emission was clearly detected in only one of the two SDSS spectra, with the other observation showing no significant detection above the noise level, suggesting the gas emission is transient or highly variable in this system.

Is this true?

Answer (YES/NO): YES